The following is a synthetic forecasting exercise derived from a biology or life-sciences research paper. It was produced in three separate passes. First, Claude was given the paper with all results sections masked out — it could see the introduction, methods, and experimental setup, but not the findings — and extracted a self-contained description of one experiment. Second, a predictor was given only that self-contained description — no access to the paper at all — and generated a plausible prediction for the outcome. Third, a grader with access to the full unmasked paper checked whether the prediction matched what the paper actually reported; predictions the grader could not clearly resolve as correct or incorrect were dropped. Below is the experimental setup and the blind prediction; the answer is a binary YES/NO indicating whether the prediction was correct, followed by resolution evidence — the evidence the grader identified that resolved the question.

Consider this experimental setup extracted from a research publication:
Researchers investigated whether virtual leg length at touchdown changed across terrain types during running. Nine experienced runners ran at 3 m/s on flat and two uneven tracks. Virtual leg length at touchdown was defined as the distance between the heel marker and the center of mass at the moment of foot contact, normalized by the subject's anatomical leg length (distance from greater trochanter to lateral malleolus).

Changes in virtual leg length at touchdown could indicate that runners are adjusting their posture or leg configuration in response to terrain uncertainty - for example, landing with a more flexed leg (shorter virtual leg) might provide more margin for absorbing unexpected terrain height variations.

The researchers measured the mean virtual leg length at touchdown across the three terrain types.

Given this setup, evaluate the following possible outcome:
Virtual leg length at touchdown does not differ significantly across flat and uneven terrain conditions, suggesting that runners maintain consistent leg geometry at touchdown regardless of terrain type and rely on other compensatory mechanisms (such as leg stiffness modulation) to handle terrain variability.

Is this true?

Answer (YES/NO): YES